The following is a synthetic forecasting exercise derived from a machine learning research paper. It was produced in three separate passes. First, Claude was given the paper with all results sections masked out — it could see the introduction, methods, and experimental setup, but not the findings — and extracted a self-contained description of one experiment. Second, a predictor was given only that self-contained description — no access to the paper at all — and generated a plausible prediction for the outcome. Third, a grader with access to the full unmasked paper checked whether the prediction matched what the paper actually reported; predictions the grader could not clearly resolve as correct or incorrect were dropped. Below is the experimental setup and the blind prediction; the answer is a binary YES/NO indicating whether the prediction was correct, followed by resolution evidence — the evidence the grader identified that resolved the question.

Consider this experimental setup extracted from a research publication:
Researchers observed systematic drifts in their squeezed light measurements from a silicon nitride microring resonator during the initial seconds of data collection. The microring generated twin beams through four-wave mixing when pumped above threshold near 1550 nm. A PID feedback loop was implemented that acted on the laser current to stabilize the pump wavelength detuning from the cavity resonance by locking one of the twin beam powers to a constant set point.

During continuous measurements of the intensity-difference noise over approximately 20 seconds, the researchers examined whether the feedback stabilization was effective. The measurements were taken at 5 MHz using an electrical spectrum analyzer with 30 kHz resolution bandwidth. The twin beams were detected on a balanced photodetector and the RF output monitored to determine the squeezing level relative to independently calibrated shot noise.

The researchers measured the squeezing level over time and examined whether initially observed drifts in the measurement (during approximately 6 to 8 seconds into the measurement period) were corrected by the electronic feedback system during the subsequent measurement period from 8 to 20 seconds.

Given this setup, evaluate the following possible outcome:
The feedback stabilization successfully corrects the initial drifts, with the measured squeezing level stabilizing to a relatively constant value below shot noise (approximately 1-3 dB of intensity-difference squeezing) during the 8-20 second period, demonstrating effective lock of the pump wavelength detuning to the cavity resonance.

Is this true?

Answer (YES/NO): NO